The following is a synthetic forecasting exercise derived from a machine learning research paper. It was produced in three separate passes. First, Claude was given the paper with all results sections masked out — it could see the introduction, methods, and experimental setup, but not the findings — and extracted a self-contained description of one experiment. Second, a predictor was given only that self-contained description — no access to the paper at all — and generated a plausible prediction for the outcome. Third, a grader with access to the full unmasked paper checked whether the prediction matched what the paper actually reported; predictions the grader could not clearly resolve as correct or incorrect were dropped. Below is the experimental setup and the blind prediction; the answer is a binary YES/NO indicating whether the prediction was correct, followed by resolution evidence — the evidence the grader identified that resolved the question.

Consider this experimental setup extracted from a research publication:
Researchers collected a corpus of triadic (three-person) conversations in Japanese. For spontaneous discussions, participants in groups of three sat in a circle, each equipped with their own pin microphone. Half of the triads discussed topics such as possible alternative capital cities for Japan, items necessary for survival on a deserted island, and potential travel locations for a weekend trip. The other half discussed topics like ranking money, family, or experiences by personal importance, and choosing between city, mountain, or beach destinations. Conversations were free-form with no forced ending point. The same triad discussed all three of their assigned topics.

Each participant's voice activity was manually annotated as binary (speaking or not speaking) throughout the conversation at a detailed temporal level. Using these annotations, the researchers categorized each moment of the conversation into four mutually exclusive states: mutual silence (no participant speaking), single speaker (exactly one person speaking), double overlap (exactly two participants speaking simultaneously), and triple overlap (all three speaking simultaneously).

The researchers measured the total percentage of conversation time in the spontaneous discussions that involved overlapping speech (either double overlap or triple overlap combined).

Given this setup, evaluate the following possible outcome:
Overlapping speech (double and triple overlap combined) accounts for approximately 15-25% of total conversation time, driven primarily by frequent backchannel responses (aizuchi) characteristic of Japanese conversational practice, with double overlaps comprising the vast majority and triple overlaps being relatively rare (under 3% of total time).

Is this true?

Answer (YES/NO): NO